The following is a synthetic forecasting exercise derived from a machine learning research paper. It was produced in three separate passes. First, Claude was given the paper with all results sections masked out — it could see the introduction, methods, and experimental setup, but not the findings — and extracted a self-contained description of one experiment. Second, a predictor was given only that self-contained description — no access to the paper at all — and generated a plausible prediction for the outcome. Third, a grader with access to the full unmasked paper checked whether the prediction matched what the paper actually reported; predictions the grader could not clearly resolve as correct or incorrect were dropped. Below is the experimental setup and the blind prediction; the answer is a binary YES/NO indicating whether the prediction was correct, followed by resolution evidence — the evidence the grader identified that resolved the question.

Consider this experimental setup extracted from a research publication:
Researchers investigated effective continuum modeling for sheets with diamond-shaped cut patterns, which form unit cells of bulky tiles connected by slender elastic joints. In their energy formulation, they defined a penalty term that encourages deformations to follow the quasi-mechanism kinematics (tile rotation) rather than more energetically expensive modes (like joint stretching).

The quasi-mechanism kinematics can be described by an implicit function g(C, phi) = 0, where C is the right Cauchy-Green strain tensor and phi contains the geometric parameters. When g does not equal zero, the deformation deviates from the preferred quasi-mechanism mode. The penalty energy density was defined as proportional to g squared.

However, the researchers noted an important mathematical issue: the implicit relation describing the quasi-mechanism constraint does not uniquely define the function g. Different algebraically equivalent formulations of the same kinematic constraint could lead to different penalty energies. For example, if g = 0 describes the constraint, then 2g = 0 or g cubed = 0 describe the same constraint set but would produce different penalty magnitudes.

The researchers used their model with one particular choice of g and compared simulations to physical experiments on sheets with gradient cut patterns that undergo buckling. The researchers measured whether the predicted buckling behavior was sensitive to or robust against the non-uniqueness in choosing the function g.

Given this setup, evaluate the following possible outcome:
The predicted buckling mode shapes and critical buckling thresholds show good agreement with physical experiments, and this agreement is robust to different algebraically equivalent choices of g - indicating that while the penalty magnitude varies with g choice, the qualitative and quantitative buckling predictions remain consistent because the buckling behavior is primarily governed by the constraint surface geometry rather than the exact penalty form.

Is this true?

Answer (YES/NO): YES